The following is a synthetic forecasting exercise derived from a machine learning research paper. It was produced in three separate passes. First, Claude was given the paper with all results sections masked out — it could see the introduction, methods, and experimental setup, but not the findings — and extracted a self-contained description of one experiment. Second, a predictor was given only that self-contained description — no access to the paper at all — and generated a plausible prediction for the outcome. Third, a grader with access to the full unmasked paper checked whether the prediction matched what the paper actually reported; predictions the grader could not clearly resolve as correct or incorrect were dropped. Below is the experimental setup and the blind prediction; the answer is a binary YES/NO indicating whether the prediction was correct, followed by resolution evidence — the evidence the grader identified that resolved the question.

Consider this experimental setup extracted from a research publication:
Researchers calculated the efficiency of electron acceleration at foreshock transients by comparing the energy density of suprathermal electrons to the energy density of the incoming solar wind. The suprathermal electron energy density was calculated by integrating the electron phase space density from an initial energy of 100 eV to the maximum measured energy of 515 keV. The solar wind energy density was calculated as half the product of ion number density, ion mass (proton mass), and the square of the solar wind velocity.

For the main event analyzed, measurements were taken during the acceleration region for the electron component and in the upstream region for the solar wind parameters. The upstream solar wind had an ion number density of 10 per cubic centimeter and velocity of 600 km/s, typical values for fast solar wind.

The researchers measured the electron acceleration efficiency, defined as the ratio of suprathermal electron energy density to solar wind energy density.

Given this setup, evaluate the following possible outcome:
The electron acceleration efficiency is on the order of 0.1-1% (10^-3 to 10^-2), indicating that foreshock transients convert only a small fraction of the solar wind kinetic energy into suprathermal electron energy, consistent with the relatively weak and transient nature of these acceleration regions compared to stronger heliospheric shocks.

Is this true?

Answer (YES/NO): NO